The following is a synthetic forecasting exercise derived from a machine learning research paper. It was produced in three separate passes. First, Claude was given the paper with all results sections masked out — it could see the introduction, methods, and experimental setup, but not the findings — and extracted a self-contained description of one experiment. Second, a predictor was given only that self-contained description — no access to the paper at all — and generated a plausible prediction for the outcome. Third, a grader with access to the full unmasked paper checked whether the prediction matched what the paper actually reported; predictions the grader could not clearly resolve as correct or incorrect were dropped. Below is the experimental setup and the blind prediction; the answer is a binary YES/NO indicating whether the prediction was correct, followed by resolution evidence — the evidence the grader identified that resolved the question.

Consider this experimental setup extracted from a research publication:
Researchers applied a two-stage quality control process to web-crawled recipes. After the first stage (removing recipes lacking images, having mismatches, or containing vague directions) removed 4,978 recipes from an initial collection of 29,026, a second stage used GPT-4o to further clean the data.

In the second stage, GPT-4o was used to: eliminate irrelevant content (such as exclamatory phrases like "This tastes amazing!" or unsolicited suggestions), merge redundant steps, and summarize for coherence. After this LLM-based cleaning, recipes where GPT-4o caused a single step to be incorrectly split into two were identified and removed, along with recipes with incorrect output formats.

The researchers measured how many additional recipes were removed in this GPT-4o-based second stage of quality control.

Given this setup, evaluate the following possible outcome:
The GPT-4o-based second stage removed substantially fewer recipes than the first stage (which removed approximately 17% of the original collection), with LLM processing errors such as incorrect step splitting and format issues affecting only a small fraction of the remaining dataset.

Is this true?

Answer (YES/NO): YES